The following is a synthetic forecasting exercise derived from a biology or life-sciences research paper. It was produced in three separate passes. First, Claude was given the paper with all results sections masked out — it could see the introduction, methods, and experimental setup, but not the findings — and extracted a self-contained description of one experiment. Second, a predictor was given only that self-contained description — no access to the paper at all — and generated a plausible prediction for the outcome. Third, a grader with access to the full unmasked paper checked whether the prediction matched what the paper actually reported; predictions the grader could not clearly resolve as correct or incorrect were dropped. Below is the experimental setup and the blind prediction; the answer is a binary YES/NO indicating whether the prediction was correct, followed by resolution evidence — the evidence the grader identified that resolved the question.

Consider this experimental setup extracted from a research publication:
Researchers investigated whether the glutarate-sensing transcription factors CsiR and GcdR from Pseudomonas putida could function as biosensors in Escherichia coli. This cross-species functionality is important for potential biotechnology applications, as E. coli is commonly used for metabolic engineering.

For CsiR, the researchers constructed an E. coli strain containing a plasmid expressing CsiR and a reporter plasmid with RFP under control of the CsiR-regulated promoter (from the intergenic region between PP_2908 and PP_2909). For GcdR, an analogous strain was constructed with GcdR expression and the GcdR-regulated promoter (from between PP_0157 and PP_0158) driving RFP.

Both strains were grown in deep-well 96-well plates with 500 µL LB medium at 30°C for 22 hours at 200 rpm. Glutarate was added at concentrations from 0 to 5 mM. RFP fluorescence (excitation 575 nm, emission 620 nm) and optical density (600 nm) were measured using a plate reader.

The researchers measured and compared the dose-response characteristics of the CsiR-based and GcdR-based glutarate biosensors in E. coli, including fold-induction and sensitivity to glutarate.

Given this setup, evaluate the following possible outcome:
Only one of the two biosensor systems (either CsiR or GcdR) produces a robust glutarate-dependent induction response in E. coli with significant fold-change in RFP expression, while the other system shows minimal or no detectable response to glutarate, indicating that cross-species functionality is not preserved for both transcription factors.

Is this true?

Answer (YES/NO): NO